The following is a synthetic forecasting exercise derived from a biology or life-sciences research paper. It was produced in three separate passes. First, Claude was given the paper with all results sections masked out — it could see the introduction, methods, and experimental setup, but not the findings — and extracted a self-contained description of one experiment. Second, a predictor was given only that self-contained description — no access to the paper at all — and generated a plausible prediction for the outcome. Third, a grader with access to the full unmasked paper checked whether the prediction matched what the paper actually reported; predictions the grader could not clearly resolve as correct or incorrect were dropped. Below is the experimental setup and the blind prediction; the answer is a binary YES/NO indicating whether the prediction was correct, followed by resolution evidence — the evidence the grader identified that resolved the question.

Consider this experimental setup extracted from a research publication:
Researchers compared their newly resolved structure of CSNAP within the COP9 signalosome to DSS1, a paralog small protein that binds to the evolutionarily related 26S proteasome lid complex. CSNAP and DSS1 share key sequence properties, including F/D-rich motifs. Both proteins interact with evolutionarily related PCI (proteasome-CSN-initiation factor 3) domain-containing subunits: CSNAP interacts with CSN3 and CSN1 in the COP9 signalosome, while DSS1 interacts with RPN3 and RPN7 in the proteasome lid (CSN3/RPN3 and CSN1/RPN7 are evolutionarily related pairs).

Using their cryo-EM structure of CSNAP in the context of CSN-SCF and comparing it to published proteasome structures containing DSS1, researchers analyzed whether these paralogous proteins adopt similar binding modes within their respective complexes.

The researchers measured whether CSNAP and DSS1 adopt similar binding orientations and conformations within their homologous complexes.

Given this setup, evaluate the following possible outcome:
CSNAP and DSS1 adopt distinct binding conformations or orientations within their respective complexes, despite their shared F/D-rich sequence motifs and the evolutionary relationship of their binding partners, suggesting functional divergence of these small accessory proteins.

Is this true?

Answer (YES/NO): YES